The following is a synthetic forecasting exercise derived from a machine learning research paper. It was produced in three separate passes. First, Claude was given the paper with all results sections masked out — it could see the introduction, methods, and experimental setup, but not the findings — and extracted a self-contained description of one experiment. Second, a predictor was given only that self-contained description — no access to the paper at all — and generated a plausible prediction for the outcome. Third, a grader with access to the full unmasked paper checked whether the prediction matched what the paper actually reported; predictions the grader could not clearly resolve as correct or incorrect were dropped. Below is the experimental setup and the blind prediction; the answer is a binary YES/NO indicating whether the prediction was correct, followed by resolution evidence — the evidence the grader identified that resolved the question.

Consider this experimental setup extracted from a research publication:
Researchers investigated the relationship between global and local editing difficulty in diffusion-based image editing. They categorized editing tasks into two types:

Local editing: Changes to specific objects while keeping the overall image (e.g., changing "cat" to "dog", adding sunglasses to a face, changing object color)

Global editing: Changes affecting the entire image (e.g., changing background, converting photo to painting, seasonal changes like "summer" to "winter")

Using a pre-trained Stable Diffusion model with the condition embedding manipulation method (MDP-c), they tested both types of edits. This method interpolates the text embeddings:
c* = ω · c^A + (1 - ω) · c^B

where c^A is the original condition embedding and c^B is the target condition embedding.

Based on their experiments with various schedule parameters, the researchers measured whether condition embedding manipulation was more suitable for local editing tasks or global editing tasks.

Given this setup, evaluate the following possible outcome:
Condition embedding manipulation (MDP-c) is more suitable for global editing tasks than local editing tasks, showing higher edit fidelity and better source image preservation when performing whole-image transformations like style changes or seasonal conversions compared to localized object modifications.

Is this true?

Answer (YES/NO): NO